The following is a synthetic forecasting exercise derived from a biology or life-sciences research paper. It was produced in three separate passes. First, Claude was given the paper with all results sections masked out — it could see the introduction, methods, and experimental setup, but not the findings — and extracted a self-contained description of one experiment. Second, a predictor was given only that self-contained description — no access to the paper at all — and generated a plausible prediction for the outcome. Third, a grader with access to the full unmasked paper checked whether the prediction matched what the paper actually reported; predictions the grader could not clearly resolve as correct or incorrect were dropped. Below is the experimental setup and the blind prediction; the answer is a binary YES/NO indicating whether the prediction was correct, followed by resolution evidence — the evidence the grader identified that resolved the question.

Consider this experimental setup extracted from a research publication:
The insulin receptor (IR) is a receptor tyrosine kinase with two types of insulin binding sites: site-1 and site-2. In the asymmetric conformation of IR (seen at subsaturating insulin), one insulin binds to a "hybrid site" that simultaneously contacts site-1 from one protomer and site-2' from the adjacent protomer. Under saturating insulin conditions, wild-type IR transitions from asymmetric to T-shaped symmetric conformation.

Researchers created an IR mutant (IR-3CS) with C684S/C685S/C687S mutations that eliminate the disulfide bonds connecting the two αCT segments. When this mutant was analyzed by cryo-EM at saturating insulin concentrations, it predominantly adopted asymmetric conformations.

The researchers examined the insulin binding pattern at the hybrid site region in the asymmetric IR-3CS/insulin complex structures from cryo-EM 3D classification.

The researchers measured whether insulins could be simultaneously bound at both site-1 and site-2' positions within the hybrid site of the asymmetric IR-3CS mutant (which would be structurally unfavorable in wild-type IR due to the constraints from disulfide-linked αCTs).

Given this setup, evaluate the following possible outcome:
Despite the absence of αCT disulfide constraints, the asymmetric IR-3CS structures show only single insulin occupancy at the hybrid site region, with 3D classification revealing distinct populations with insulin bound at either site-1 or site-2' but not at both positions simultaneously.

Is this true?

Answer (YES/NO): NO